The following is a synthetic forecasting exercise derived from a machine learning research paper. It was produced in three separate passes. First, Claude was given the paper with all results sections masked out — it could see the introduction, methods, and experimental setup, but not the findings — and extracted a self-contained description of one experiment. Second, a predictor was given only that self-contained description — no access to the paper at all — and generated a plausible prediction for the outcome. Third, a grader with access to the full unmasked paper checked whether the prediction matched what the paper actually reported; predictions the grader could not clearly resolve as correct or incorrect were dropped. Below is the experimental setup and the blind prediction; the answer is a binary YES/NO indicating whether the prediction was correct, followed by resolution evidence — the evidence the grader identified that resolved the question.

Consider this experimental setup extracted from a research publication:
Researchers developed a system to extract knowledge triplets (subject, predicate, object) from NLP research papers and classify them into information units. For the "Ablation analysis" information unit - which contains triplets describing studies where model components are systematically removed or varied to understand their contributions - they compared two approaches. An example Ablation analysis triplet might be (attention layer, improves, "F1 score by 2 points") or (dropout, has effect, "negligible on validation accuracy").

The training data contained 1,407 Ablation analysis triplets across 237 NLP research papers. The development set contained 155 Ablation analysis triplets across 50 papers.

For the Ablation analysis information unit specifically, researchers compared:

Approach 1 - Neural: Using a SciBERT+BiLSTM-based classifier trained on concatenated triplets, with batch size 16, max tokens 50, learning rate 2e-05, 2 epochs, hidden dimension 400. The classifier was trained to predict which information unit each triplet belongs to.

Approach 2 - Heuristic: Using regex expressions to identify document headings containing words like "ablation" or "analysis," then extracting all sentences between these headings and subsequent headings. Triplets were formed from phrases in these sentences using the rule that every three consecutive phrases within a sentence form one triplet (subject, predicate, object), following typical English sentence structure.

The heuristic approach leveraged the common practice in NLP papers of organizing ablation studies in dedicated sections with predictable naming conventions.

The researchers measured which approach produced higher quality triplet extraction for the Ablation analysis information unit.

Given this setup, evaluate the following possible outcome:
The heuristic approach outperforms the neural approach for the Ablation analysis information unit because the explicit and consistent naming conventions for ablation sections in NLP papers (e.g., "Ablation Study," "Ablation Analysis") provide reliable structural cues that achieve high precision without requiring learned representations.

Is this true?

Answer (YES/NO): YES